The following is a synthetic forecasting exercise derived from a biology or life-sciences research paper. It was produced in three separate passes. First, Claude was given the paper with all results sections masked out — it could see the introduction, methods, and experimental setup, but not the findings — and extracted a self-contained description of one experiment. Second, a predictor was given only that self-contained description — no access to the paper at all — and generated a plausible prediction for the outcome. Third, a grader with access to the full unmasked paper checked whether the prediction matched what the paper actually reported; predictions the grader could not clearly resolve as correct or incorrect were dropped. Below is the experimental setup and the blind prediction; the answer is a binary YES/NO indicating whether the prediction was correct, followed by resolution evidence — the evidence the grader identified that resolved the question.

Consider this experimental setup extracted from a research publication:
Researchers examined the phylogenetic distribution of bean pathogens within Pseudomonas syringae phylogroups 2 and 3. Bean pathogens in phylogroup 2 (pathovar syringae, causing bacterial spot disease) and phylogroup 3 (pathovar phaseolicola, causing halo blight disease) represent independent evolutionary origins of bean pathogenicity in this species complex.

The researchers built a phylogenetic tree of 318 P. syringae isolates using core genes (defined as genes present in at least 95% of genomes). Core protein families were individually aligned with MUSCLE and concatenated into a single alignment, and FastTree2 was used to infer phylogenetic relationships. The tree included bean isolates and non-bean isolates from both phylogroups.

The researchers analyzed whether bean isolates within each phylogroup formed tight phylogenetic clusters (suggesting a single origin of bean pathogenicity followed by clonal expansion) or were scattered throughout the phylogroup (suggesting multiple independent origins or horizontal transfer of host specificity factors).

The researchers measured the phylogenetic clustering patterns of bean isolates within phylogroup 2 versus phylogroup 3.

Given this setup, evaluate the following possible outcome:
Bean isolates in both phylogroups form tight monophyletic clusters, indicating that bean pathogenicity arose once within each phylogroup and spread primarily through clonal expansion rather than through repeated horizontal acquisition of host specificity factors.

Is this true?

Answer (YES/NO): NO